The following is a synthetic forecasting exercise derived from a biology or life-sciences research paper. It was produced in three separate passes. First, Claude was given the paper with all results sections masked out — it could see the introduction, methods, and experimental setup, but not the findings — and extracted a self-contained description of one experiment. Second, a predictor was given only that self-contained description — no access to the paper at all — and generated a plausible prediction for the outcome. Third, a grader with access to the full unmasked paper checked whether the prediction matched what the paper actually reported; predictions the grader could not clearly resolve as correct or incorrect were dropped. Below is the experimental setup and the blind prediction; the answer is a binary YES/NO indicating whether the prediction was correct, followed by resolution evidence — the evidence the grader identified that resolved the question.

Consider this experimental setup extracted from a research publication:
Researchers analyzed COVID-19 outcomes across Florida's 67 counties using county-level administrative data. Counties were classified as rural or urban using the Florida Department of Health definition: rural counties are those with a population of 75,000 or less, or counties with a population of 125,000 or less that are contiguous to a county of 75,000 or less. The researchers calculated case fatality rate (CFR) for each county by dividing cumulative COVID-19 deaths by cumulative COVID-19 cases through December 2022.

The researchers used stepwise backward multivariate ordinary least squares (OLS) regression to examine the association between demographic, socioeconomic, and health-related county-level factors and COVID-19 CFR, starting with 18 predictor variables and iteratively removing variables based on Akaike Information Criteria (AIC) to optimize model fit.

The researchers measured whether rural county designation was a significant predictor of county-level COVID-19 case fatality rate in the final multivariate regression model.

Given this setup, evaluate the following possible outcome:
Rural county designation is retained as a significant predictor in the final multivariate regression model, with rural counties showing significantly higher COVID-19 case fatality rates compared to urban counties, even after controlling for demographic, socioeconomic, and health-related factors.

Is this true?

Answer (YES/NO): NO